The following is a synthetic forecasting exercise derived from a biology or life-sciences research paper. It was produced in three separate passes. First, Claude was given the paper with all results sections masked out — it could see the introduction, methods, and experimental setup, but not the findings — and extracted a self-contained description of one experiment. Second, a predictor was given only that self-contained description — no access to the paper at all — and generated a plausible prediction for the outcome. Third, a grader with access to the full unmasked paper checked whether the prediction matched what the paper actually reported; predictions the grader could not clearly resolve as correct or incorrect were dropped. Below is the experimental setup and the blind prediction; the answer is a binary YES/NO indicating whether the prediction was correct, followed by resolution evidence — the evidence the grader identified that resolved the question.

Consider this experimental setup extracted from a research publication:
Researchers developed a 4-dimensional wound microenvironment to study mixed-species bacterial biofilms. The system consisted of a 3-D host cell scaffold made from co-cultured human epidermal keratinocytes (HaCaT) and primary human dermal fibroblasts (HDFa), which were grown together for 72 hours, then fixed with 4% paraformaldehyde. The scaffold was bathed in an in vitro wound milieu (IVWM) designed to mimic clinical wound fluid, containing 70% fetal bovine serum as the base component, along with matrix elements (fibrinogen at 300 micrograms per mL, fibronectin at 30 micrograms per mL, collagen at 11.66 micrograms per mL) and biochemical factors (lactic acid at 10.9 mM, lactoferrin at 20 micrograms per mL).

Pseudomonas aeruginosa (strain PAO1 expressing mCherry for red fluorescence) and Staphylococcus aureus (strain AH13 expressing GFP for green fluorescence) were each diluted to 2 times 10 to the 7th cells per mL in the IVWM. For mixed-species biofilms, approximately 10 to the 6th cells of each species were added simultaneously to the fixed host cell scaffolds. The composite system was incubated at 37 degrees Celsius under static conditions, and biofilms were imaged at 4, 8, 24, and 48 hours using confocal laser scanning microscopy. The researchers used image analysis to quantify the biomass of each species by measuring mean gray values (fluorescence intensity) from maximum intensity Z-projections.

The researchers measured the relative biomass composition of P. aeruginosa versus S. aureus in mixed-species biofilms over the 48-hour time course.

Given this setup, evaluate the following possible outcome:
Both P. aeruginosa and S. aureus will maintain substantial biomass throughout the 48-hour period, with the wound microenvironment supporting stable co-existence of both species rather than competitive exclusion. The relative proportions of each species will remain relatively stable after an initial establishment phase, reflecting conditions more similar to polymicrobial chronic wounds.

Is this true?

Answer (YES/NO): NO